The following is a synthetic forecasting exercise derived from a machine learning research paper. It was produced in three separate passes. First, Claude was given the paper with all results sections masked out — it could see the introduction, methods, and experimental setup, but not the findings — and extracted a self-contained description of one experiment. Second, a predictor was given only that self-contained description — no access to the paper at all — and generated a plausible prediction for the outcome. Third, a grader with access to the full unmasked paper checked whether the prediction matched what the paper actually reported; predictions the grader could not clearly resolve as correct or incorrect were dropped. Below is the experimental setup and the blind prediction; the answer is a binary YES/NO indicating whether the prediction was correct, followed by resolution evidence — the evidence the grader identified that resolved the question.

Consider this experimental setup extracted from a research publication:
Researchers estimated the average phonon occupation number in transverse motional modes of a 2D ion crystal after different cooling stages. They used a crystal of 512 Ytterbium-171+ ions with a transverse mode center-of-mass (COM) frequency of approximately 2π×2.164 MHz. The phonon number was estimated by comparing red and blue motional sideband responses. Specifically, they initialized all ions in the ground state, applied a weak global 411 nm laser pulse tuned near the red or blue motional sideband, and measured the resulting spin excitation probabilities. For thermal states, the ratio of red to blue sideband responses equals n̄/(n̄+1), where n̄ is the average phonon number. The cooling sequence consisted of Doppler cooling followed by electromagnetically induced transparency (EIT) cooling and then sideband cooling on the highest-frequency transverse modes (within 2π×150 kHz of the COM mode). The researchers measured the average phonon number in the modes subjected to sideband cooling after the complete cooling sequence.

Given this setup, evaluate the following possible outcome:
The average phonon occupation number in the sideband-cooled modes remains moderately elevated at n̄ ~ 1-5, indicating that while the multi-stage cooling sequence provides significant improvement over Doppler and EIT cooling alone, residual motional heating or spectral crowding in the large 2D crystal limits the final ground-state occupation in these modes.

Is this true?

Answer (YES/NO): NO